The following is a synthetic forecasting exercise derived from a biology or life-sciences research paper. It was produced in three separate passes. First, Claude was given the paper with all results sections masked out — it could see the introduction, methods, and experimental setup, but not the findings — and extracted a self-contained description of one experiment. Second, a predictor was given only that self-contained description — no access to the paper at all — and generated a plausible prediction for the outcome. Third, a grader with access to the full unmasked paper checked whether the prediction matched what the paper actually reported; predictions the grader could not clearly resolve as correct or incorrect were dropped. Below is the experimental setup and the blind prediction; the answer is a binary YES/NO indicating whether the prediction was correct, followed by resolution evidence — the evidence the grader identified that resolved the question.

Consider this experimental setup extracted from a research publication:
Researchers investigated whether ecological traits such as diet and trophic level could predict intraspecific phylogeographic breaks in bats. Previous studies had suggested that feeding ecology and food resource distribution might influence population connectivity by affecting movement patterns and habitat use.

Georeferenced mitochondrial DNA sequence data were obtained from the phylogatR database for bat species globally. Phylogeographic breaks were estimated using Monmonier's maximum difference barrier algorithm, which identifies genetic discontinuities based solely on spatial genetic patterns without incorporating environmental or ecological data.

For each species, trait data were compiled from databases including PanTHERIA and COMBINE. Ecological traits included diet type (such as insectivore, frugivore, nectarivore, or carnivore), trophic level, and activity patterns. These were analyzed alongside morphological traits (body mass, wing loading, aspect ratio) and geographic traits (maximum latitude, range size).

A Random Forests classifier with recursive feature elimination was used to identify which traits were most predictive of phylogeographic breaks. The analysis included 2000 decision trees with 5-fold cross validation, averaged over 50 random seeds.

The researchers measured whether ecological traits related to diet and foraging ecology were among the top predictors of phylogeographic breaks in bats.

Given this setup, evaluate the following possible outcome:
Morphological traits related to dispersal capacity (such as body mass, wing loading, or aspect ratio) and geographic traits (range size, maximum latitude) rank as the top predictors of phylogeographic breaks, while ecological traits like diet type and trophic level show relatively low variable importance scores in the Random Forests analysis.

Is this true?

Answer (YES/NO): NO